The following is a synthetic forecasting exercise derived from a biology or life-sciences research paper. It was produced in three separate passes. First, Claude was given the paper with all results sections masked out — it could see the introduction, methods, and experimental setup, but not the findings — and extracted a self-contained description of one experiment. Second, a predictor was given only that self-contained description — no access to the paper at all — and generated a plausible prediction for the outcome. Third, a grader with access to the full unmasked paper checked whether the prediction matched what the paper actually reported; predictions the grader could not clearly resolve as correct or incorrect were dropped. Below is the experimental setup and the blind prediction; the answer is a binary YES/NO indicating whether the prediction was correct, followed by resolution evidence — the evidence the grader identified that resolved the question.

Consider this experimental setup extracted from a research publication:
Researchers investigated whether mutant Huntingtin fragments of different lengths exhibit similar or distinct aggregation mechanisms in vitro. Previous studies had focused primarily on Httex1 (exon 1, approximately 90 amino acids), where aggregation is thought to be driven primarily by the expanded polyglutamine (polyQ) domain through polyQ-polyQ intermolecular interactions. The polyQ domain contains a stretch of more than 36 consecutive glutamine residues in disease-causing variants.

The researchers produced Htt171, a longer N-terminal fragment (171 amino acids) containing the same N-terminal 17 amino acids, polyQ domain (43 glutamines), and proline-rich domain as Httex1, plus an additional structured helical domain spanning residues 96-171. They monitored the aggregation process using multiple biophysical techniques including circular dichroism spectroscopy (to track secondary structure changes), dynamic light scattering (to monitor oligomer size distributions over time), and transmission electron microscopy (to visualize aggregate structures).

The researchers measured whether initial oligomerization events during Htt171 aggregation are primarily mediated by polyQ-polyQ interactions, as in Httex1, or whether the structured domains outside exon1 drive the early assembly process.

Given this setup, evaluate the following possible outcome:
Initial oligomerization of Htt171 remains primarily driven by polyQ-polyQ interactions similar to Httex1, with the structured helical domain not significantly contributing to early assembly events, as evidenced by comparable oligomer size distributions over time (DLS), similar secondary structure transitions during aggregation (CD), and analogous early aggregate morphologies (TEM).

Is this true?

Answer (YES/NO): NO